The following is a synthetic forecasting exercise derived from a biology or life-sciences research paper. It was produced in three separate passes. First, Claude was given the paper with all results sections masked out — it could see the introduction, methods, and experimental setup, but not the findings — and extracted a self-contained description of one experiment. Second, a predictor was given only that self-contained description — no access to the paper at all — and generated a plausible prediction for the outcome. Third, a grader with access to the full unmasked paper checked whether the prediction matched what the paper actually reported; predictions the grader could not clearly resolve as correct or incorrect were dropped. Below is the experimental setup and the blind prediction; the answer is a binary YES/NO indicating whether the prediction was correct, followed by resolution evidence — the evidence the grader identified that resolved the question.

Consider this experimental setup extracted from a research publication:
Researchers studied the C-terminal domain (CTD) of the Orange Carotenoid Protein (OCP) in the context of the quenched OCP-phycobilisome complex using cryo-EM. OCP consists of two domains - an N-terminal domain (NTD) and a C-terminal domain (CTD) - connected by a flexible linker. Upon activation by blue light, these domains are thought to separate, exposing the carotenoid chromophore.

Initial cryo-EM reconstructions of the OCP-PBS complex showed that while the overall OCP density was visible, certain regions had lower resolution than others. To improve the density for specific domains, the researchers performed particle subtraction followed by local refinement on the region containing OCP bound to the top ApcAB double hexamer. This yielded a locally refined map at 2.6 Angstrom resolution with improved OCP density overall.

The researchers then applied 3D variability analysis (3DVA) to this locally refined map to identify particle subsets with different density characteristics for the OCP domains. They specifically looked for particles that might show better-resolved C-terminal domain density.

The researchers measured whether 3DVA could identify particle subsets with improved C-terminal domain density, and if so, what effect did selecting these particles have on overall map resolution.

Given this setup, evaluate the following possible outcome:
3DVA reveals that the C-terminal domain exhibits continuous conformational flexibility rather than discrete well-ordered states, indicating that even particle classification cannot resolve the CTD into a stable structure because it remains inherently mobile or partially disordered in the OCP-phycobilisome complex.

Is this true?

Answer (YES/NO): NO